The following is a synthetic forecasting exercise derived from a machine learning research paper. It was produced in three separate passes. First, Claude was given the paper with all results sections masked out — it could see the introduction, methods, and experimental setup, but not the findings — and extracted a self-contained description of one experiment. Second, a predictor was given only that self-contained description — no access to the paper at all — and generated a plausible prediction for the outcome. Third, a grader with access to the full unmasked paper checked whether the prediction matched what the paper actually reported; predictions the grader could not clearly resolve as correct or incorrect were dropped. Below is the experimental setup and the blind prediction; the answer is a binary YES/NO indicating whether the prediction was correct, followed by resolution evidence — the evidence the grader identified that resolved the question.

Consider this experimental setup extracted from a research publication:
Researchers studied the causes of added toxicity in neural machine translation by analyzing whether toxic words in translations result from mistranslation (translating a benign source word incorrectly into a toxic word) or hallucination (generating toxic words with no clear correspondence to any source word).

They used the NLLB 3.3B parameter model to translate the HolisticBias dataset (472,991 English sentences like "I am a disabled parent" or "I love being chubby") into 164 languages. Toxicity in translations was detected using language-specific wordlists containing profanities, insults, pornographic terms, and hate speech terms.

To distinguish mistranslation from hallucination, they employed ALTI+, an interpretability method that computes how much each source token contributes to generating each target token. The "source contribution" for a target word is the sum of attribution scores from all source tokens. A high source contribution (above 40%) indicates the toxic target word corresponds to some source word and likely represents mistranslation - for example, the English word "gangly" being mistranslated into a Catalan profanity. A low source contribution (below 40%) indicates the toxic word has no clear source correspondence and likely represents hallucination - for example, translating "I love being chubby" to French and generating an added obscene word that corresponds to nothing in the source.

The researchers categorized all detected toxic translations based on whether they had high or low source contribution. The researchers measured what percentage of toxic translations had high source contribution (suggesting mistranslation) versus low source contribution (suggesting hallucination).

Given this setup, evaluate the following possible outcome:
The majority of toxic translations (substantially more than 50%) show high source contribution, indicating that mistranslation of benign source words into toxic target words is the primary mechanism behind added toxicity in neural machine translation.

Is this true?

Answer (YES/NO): NO